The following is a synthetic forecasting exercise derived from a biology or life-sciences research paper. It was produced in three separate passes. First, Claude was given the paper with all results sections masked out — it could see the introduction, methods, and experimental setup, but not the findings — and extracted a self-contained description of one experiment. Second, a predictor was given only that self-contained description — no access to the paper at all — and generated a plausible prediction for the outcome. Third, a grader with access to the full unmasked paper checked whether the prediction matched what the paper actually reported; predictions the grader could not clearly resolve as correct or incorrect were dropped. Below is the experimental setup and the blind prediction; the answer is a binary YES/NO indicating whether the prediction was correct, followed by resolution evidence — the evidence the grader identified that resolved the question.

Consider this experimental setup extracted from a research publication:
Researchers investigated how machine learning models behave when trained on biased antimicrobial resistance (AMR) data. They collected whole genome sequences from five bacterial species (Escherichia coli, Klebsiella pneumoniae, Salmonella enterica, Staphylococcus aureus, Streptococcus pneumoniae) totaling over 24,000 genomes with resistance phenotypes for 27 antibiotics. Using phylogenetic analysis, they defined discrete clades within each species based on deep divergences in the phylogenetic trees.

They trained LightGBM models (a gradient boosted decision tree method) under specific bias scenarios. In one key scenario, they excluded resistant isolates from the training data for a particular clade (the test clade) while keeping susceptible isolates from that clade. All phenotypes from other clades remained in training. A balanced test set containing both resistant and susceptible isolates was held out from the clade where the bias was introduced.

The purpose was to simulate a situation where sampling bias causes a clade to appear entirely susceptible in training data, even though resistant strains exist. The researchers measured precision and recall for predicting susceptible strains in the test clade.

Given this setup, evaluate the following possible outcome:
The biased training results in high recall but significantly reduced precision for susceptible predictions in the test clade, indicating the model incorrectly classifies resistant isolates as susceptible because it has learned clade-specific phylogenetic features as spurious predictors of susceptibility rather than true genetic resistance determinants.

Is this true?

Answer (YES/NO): YES